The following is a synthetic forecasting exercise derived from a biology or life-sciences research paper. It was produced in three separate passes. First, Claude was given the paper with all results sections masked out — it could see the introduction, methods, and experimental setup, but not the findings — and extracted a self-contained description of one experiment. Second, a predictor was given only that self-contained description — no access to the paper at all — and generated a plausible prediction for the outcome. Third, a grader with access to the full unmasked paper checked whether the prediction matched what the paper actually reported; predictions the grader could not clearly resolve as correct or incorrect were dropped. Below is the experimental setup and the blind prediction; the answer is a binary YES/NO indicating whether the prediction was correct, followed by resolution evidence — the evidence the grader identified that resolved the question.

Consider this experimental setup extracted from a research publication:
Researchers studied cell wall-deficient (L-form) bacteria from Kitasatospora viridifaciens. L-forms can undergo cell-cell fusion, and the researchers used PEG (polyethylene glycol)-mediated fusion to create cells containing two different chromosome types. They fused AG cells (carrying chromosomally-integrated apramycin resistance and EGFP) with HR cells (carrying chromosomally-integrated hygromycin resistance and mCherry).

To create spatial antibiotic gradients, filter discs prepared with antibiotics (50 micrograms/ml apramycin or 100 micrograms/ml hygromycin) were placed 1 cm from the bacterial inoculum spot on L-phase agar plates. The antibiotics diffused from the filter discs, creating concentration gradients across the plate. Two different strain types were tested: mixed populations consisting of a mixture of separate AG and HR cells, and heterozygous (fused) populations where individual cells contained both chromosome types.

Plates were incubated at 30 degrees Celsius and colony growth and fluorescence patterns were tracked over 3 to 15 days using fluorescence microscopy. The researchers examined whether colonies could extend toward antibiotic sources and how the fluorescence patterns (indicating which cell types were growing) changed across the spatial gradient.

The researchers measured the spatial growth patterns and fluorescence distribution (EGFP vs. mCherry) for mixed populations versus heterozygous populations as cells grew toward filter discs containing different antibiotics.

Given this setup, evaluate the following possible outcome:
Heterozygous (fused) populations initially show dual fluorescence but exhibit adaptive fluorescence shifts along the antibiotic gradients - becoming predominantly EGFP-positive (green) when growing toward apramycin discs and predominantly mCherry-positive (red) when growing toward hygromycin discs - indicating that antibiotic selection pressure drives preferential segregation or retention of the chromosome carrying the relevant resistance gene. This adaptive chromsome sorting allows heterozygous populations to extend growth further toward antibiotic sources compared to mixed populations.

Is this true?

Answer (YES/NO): YES